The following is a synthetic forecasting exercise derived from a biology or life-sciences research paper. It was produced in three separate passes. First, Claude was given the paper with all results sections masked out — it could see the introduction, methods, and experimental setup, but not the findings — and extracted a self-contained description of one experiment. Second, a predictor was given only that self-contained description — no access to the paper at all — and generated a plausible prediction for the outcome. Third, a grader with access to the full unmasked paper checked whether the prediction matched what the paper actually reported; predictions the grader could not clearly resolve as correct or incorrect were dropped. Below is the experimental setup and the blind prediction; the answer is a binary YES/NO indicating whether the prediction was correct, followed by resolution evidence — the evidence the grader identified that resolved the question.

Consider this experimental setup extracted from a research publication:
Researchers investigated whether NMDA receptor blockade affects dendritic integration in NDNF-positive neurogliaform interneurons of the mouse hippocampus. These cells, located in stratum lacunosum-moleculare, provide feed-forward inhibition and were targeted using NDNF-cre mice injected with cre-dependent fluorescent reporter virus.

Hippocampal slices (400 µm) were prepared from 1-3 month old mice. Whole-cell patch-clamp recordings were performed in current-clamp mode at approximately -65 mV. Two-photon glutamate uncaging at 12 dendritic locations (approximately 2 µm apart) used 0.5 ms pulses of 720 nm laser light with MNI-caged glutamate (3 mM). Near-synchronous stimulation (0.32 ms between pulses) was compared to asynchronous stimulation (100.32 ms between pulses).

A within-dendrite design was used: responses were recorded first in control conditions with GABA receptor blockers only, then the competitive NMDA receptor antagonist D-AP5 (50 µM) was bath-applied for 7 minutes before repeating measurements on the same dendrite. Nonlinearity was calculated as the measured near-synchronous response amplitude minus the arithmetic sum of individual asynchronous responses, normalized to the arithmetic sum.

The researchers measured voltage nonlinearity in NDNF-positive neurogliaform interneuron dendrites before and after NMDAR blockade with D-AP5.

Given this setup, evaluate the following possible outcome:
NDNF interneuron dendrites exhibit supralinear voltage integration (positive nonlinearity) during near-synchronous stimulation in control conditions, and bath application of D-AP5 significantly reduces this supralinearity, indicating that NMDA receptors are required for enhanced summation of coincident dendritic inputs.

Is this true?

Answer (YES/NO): YES